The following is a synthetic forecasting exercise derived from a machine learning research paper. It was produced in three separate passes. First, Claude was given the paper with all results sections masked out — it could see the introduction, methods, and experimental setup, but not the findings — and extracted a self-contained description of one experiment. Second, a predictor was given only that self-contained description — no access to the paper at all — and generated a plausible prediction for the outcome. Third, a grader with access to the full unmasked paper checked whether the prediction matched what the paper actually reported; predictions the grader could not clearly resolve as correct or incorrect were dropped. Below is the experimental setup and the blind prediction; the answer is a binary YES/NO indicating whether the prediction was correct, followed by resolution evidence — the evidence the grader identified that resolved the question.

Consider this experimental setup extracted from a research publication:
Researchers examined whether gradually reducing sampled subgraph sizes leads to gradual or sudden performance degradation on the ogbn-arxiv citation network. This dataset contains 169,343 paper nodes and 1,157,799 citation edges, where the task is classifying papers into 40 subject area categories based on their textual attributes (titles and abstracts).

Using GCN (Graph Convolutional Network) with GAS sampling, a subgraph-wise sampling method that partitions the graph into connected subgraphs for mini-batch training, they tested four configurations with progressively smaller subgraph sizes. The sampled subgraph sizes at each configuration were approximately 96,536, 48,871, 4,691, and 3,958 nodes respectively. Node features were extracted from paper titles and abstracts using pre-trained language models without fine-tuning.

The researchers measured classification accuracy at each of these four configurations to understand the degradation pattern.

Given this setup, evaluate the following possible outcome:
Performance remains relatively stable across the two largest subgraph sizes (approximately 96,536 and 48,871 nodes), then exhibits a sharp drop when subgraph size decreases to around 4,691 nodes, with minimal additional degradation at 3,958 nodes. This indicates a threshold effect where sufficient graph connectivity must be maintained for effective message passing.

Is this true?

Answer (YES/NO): NO